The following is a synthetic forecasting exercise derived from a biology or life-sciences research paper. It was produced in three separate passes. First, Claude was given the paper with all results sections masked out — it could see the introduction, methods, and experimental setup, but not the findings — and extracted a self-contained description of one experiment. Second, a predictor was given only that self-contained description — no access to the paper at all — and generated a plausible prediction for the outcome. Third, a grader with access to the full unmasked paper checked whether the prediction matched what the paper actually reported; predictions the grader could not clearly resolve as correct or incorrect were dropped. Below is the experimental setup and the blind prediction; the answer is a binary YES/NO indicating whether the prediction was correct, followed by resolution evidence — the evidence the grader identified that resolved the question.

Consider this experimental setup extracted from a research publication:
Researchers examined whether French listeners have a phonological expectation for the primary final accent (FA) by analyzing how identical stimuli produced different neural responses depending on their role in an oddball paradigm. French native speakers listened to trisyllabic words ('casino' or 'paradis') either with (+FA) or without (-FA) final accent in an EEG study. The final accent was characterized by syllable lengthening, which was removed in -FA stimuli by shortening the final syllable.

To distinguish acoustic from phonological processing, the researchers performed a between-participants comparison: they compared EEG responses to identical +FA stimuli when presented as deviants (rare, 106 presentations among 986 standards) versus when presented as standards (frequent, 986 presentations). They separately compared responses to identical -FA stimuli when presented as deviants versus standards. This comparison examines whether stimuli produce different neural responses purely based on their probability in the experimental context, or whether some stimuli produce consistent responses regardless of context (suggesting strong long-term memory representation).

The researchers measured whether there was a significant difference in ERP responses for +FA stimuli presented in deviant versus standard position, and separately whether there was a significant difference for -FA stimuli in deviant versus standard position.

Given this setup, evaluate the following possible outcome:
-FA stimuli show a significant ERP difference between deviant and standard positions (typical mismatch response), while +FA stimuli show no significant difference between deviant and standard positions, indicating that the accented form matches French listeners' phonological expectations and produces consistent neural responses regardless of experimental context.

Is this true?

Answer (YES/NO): NO